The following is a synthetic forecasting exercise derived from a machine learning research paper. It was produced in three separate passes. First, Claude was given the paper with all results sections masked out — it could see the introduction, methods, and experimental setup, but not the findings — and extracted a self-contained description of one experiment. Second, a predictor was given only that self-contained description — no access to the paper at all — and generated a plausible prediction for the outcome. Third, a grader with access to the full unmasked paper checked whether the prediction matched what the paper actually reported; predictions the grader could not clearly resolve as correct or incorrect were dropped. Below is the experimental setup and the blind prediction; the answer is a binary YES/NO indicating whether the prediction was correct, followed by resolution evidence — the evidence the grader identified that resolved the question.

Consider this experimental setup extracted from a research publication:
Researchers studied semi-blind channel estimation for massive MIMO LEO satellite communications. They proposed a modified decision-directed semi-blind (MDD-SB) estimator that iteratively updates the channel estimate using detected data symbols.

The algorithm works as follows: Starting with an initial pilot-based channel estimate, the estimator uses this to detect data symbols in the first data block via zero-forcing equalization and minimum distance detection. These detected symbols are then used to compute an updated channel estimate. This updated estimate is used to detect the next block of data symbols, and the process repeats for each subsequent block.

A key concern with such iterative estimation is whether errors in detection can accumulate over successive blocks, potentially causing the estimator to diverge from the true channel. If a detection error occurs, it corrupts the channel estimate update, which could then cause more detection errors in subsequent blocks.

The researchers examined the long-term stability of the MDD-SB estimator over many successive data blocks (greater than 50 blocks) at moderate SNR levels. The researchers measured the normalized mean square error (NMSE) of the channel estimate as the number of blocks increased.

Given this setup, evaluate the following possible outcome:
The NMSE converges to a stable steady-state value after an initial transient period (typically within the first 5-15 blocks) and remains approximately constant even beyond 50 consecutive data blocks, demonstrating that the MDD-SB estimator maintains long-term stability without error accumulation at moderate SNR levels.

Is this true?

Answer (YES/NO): NO